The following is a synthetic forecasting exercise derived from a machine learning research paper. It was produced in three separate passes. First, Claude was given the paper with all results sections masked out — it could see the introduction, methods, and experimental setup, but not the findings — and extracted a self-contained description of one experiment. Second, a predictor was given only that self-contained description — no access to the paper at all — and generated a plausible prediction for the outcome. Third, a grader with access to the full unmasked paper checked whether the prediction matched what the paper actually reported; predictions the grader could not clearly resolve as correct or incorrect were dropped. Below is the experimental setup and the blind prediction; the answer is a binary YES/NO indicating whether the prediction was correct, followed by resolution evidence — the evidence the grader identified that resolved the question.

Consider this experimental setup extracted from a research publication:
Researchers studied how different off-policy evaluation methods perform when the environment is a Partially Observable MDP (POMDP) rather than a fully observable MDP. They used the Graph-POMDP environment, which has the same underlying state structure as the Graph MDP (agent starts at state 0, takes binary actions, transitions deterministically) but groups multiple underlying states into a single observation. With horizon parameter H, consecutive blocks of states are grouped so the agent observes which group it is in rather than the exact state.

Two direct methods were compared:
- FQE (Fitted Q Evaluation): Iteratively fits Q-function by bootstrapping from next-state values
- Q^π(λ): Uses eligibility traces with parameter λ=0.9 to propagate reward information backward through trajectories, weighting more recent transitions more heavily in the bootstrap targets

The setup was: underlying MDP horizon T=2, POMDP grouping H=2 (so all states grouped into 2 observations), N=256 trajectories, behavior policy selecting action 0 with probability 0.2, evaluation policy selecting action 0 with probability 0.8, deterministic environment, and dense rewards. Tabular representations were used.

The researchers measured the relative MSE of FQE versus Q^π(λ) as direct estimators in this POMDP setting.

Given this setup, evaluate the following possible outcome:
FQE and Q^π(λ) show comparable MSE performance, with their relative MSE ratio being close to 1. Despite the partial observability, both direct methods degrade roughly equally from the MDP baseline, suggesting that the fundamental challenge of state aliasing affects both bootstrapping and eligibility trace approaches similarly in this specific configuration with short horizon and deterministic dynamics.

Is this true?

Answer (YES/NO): NO